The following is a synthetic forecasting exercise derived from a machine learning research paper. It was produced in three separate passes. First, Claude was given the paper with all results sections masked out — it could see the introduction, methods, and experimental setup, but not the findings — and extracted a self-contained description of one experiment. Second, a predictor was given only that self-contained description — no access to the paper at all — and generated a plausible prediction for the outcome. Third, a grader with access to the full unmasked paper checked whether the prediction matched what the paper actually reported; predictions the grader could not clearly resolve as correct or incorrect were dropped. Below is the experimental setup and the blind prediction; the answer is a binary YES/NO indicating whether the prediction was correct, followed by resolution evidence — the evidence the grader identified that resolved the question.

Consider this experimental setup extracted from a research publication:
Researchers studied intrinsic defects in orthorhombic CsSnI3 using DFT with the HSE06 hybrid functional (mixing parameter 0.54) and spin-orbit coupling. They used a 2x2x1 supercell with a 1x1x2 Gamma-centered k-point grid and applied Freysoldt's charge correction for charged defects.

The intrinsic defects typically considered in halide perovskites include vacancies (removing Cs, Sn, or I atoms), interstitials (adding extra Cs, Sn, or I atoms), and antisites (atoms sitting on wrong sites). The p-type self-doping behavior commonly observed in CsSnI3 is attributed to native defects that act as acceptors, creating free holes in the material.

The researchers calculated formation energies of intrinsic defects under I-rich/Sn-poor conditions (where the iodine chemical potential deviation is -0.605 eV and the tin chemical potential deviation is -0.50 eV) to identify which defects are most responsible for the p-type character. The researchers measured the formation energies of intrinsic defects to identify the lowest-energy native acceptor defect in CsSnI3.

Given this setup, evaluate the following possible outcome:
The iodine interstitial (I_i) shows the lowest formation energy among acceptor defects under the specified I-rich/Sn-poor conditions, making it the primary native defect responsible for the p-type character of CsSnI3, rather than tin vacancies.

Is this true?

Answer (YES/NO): NO